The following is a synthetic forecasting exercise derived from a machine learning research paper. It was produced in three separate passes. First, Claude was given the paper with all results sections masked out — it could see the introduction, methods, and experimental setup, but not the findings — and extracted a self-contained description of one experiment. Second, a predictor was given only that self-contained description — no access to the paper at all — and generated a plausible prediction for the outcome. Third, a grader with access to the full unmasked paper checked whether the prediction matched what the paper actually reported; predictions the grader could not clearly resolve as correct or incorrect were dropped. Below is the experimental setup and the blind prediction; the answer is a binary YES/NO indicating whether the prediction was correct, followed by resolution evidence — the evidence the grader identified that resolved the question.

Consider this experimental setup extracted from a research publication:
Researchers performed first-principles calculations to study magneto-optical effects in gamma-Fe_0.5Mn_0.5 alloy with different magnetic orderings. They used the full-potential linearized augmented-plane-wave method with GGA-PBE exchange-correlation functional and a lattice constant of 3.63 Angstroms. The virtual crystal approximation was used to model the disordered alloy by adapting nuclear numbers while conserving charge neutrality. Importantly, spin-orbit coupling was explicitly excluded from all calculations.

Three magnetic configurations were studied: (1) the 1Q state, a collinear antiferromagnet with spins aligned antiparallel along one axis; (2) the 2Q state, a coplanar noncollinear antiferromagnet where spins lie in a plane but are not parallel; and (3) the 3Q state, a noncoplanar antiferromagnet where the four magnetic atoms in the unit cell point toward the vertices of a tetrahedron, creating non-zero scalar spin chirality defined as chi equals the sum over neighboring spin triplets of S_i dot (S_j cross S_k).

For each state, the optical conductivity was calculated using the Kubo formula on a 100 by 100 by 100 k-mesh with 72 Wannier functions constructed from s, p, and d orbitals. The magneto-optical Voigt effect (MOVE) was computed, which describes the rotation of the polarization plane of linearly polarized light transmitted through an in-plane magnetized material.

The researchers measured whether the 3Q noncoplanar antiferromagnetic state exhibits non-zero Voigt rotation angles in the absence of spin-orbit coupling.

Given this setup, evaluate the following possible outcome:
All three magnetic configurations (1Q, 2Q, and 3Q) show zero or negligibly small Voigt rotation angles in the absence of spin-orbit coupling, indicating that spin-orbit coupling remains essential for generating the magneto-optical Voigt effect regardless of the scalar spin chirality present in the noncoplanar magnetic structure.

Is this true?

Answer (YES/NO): NO